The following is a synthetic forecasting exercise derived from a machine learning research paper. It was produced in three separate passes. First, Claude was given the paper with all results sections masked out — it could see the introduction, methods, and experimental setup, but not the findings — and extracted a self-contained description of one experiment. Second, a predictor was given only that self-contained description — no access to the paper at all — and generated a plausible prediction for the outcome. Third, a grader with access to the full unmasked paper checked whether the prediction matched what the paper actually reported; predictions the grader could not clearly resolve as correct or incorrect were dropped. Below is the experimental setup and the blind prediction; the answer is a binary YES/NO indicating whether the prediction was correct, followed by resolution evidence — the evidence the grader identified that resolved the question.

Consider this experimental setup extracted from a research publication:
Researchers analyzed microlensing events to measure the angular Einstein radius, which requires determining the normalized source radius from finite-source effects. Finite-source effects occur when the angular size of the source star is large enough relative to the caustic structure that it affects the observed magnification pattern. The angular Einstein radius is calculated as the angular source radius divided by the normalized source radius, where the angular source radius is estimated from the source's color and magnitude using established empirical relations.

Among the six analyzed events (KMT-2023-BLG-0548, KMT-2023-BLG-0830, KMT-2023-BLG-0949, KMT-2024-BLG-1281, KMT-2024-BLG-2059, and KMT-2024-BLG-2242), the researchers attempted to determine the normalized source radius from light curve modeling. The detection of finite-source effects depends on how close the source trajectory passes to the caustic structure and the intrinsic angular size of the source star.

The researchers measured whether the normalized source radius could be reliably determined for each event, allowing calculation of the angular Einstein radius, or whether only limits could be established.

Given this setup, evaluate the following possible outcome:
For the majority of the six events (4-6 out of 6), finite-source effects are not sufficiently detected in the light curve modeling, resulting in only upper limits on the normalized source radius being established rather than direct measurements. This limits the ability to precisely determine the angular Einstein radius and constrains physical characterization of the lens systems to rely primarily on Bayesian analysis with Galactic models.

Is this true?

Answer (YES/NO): NO